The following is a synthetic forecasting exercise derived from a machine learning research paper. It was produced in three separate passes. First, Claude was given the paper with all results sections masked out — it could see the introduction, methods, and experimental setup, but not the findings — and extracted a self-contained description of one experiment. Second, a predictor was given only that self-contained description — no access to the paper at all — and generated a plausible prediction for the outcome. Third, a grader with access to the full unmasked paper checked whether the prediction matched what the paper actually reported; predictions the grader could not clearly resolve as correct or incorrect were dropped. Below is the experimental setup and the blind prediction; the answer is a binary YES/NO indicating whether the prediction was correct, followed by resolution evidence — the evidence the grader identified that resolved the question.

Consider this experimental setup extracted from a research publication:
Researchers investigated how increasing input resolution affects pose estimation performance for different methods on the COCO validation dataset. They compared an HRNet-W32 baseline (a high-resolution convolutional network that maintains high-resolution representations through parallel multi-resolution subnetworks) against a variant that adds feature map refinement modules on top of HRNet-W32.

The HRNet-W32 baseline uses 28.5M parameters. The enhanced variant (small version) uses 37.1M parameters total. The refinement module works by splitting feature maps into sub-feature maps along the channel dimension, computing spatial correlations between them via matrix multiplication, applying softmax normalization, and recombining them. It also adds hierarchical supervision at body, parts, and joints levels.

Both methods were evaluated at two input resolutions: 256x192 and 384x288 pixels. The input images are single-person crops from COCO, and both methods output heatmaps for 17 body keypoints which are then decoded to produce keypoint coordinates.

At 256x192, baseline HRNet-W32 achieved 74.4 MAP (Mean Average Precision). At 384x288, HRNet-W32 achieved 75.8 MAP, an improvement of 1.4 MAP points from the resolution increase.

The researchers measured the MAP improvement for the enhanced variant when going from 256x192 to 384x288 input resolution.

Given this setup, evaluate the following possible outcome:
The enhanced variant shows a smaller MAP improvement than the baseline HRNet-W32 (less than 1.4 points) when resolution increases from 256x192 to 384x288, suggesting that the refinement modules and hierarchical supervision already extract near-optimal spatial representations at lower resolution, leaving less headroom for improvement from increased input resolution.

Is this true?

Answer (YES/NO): NO